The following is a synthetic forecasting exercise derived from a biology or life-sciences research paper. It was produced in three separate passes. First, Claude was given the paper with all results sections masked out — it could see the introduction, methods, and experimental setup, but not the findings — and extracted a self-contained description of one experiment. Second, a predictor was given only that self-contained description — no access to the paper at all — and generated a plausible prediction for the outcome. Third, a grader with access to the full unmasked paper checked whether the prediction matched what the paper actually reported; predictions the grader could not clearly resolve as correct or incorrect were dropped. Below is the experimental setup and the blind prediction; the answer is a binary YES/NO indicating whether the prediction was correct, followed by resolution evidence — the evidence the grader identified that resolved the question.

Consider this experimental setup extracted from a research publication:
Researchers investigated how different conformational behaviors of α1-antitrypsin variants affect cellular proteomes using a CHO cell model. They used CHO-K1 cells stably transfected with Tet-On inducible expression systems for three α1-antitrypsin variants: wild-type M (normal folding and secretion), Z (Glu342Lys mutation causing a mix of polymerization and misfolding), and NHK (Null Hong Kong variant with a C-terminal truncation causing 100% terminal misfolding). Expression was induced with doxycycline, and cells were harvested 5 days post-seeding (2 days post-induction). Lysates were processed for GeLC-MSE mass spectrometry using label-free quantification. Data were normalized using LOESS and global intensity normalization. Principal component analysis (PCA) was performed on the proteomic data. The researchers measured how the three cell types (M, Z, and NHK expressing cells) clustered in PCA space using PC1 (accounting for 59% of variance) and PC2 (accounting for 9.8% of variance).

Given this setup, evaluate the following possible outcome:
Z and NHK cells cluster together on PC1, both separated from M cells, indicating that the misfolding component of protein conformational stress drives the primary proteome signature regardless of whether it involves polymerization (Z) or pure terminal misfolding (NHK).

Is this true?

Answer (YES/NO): YES